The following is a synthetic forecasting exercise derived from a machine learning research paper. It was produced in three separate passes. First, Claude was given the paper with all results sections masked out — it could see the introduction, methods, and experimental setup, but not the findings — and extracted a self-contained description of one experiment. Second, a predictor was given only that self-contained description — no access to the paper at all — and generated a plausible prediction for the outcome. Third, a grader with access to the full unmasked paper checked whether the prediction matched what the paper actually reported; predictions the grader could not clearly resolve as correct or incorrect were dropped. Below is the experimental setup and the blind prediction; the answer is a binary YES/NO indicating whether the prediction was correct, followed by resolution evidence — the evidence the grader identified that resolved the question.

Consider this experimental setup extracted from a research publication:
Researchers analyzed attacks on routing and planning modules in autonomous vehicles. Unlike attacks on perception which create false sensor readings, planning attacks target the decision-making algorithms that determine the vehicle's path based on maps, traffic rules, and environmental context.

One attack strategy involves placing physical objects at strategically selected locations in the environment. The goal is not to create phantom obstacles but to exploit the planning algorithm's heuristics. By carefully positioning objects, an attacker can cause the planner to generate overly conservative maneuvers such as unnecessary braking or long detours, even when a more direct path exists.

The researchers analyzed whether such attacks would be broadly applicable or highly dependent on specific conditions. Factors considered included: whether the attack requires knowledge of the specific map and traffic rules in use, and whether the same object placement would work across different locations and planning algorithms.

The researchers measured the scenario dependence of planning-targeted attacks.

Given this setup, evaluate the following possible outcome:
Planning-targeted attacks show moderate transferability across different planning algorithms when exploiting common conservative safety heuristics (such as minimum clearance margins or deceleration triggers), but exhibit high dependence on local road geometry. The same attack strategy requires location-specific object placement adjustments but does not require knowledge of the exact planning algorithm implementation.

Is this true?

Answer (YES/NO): NO